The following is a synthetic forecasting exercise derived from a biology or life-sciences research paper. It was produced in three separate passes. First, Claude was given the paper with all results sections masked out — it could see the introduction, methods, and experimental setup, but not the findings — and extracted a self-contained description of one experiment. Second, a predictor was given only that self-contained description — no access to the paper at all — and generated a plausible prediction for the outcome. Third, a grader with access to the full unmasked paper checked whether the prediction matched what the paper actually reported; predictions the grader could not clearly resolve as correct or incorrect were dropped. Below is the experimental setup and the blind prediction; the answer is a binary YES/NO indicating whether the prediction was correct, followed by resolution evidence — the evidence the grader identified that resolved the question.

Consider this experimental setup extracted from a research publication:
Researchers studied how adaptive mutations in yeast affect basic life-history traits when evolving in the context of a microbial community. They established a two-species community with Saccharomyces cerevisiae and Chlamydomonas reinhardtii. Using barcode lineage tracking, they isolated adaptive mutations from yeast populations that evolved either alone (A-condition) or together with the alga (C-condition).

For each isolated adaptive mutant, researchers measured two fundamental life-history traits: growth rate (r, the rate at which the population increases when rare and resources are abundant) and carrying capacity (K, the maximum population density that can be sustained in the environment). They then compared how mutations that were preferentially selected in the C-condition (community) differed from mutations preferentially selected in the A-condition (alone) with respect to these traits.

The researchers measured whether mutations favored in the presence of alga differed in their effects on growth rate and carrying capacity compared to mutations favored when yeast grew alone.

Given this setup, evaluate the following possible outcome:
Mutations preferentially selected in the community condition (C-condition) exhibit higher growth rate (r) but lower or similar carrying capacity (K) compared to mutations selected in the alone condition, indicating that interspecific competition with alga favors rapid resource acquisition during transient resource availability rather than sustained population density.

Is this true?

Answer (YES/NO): NO